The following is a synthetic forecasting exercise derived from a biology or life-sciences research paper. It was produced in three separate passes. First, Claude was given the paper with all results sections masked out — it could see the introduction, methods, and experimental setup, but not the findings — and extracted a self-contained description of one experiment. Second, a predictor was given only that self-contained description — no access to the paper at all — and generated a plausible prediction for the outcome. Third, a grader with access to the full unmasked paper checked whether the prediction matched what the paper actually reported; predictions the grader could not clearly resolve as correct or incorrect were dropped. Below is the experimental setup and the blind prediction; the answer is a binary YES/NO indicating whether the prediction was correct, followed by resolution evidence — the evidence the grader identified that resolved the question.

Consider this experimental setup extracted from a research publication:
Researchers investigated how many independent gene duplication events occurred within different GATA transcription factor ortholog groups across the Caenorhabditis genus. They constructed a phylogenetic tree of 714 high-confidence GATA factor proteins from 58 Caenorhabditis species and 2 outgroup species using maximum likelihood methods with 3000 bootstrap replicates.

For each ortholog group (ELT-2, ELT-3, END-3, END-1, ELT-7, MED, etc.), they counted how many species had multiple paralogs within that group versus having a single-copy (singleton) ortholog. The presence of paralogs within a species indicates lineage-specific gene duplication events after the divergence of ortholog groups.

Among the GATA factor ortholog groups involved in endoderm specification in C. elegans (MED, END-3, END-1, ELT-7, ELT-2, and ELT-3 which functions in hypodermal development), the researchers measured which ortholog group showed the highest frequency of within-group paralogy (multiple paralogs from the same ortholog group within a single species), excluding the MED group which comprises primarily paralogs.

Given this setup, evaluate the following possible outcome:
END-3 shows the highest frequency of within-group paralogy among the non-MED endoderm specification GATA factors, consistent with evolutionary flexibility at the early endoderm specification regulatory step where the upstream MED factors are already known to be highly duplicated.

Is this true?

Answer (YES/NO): YES